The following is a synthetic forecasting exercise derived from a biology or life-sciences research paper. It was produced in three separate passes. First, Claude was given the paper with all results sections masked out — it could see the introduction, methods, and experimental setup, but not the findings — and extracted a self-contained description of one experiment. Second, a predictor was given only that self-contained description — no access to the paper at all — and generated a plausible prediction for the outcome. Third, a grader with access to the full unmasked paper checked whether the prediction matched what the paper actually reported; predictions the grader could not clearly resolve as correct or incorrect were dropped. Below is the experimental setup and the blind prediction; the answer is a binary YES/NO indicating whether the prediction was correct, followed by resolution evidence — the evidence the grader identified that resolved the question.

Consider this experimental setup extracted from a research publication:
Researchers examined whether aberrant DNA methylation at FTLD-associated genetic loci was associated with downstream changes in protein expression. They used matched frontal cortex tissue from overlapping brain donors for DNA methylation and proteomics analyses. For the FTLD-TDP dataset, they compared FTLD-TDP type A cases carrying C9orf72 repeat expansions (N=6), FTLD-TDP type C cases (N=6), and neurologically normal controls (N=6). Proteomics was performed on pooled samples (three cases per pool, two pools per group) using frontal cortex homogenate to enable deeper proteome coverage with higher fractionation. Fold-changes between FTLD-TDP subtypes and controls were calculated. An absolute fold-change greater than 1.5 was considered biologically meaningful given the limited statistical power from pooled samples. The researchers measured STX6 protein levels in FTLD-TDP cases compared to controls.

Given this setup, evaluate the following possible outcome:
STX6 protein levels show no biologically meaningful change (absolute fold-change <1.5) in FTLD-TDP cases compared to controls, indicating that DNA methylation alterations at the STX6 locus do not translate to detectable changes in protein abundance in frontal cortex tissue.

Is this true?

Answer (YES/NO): NO